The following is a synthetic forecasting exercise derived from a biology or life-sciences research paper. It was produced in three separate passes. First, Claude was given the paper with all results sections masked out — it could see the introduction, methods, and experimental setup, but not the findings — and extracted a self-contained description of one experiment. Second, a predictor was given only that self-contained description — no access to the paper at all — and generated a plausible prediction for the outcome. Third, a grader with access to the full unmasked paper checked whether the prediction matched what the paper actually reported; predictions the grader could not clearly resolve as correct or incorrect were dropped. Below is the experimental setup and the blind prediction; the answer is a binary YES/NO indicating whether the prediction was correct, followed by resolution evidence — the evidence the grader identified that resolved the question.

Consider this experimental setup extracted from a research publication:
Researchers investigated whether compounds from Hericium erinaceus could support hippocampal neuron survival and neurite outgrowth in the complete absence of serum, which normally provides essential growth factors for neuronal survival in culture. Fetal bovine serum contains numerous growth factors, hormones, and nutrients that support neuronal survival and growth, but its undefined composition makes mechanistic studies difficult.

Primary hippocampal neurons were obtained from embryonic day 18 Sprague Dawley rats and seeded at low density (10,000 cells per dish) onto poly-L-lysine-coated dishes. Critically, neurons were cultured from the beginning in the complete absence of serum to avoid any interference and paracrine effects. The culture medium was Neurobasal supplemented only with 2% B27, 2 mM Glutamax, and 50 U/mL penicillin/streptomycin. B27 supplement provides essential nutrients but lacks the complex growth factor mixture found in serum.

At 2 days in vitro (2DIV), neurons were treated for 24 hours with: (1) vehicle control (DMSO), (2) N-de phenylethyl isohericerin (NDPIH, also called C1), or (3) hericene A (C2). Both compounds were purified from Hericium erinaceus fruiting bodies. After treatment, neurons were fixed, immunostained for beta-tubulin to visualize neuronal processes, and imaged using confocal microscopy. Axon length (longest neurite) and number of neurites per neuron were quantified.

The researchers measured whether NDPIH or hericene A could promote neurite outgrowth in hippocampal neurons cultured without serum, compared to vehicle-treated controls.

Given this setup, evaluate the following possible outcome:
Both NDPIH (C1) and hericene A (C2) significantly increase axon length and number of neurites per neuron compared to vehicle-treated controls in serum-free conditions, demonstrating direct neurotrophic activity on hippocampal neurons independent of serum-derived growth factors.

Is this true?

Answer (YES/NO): NO